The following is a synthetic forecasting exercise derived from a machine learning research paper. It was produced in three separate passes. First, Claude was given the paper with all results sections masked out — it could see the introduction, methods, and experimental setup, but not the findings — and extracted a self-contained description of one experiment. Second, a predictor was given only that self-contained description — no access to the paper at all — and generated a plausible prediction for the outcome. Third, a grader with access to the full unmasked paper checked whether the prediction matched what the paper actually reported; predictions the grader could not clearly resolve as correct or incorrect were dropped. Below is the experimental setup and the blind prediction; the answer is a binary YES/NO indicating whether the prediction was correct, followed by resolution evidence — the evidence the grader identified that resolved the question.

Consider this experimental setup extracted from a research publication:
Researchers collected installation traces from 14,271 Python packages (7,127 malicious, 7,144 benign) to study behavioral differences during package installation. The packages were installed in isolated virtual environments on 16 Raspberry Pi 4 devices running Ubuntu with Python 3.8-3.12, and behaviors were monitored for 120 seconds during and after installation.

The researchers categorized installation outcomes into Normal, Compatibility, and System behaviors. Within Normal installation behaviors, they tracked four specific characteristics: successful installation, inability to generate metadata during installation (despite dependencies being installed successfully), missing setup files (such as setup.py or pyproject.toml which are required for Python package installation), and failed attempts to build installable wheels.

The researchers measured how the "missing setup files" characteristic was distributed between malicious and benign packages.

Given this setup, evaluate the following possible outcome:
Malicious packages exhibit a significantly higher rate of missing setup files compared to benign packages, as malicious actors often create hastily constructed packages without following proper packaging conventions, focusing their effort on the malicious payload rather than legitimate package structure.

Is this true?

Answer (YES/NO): YES